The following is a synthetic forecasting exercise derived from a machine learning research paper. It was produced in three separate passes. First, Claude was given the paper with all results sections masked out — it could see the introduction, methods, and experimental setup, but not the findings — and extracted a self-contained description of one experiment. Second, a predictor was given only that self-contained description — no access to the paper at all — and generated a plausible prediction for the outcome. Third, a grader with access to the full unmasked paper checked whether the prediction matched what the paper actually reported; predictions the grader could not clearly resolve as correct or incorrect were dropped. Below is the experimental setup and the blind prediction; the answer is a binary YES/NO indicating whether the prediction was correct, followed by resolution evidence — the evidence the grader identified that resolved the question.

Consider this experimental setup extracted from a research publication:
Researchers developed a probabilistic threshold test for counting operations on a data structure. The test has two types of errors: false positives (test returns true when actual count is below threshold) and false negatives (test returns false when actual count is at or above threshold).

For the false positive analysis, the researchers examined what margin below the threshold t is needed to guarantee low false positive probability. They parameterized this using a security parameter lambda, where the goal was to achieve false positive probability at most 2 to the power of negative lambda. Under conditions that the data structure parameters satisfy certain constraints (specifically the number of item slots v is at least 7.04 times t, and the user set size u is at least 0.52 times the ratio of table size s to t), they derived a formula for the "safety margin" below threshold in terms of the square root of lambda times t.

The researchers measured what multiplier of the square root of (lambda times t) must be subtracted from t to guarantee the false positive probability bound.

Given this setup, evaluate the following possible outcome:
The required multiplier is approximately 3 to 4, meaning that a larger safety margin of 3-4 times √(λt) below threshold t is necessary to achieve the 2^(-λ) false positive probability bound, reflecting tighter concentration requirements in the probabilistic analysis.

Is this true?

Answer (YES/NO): NO